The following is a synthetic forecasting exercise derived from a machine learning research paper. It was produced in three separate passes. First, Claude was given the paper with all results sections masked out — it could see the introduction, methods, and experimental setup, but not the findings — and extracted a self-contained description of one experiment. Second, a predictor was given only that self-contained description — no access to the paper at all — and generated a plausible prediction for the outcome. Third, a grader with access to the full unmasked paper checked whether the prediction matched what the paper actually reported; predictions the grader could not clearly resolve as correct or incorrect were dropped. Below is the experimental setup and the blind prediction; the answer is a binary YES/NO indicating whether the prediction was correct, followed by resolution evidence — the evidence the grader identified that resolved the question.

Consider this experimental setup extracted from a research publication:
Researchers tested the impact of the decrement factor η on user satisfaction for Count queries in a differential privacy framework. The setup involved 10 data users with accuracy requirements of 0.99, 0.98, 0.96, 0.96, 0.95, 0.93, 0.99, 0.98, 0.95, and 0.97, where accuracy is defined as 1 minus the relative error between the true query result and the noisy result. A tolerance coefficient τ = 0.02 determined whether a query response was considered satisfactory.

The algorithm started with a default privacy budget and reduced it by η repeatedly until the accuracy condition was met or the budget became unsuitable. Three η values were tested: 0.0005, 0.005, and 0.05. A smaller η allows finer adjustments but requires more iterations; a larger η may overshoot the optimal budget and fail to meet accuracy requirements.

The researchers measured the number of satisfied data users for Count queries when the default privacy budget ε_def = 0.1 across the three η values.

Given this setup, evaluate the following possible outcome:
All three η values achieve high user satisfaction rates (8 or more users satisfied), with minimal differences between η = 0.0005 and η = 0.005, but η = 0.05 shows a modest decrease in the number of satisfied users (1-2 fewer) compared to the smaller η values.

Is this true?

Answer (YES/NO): NO